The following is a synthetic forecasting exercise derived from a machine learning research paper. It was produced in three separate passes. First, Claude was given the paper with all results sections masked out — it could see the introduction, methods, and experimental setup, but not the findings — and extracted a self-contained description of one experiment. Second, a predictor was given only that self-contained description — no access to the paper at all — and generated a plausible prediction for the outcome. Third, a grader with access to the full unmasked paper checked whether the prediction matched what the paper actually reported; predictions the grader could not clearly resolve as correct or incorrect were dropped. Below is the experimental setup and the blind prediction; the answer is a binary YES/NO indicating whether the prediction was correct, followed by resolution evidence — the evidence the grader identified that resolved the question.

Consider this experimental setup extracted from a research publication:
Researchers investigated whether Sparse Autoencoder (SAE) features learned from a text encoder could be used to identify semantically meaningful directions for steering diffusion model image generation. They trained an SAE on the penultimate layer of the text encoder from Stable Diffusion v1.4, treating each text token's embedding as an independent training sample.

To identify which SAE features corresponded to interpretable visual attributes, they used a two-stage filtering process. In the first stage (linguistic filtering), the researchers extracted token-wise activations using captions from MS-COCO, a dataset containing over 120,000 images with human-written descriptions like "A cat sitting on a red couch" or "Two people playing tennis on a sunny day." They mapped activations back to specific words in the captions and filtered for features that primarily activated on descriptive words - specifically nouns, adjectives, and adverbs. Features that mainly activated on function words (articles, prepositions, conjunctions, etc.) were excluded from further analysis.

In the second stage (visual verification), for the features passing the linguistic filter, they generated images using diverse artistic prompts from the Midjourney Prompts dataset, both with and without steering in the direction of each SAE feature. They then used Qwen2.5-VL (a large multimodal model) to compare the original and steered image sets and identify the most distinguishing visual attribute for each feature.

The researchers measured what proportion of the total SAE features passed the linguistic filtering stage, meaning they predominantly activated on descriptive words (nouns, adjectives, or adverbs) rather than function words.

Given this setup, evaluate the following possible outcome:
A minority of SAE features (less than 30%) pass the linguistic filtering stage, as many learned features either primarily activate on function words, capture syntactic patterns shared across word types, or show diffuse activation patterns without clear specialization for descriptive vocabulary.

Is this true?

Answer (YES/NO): YES